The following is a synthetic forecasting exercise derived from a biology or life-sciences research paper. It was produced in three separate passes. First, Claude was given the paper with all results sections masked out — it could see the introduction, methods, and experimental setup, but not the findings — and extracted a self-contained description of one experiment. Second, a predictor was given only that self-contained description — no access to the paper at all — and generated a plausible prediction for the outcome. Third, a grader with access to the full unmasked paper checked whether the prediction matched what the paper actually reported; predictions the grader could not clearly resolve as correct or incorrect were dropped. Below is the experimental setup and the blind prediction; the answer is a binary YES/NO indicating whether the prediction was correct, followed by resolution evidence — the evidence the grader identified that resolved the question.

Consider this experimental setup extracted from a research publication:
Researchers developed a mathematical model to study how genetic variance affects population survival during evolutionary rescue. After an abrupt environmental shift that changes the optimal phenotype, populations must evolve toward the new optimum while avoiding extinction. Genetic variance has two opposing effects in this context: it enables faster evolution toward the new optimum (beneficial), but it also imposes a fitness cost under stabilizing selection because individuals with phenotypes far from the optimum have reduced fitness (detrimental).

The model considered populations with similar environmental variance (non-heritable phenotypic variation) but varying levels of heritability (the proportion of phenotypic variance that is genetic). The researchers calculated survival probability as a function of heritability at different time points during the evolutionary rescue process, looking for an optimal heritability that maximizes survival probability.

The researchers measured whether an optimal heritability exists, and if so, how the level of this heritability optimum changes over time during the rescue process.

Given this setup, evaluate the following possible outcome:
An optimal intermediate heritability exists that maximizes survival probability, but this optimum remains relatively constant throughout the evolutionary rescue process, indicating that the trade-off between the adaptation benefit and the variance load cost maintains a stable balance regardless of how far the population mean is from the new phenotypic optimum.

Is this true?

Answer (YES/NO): NO